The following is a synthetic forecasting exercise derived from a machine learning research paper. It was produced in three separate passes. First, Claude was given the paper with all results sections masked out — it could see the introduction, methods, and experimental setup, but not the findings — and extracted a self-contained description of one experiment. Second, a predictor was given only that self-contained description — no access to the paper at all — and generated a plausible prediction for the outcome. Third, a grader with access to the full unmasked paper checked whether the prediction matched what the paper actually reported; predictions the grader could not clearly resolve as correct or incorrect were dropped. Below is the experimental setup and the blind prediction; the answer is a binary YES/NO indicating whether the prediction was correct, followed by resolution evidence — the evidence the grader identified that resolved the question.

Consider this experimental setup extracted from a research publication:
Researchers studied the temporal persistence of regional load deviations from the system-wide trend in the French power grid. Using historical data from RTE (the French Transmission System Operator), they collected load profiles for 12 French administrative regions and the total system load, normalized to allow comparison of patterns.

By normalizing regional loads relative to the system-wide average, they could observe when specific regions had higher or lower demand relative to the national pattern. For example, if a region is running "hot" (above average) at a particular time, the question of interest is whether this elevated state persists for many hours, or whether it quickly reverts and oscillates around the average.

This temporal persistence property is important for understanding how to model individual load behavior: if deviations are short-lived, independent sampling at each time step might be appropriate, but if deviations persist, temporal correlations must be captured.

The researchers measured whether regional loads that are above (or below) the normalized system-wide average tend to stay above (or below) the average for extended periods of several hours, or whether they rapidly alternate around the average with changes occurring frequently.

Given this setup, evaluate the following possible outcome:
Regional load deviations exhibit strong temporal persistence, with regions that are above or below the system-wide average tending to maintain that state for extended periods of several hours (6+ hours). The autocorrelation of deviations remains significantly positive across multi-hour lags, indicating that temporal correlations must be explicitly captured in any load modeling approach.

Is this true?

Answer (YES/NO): NO